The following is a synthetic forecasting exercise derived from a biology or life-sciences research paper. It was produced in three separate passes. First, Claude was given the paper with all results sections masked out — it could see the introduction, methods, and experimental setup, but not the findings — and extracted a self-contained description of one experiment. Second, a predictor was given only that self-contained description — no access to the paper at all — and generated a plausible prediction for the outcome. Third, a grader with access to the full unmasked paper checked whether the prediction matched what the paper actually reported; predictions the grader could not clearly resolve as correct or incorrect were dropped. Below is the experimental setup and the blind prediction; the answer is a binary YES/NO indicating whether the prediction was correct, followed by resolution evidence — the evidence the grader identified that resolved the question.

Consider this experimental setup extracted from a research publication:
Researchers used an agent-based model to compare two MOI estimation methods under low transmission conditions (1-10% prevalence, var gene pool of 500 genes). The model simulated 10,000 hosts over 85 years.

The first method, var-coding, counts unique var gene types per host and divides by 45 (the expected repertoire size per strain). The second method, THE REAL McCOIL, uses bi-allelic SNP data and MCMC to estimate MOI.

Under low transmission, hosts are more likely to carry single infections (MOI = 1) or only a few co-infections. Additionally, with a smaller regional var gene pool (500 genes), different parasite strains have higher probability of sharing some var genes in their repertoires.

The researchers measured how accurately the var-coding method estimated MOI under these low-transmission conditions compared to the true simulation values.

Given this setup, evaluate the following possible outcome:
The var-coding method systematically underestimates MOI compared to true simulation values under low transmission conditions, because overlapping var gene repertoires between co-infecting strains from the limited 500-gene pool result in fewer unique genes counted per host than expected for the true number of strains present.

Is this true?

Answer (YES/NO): NO